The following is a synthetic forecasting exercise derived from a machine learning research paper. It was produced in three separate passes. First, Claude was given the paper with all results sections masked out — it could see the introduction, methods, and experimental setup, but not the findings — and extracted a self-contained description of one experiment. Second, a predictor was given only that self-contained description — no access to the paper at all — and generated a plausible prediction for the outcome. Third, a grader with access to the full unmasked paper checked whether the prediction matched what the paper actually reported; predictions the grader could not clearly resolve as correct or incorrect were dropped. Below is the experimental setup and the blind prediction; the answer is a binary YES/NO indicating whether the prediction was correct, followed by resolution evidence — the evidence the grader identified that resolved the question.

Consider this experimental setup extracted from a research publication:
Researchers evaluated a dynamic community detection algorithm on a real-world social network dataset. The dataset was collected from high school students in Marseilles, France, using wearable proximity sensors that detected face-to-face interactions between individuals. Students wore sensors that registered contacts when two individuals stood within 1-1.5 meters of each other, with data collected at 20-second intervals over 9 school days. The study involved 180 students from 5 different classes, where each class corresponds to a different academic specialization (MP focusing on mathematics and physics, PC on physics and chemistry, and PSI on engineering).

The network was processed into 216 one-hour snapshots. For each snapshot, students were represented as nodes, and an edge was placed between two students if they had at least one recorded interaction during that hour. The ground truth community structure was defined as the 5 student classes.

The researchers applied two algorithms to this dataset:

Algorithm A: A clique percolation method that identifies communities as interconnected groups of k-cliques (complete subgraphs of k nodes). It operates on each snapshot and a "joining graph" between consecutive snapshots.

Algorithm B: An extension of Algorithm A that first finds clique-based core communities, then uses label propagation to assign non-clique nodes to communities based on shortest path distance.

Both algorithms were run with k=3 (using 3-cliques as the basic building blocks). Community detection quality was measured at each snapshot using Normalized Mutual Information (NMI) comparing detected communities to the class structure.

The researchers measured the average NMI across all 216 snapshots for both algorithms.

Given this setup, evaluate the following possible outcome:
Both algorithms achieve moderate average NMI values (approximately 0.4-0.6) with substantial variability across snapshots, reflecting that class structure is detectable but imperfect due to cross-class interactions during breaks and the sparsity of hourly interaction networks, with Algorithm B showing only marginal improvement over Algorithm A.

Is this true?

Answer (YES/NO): NO